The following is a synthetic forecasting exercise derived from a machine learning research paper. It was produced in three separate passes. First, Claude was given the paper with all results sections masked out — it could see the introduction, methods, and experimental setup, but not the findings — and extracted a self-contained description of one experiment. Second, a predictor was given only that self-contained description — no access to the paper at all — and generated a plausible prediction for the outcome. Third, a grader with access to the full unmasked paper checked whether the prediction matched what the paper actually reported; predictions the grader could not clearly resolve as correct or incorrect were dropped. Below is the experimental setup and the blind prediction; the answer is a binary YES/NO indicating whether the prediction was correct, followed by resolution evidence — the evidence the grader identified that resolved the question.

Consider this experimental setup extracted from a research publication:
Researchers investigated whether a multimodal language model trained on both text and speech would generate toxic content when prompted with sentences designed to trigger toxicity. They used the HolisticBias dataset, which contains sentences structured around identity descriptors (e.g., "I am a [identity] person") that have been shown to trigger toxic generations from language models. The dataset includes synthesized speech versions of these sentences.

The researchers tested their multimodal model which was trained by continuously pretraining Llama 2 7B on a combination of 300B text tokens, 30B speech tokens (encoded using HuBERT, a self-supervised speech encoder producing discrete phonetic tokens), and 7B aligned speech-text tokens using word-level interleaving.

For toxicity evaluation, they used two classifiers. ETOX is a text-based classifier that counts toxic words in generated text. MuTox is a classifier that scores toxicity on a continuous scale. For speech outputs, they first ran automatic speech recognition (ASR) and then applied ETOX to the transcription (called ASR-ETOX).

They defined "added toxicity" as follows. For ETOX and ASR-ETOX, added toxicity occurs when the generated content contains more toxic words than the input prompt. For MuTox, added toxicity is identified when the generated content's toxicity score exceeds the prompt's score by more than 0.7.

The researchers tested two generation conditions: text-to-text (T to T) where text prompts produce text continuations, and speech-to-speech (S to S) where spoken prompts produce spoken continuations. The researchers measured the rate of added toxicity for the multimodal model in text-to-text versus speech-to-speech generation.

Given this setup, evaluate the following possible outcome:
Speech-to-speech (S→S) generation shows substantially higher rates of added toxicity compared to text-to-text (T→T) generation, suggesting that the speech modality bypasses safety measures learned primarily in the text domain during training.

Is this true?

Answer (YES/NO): NO